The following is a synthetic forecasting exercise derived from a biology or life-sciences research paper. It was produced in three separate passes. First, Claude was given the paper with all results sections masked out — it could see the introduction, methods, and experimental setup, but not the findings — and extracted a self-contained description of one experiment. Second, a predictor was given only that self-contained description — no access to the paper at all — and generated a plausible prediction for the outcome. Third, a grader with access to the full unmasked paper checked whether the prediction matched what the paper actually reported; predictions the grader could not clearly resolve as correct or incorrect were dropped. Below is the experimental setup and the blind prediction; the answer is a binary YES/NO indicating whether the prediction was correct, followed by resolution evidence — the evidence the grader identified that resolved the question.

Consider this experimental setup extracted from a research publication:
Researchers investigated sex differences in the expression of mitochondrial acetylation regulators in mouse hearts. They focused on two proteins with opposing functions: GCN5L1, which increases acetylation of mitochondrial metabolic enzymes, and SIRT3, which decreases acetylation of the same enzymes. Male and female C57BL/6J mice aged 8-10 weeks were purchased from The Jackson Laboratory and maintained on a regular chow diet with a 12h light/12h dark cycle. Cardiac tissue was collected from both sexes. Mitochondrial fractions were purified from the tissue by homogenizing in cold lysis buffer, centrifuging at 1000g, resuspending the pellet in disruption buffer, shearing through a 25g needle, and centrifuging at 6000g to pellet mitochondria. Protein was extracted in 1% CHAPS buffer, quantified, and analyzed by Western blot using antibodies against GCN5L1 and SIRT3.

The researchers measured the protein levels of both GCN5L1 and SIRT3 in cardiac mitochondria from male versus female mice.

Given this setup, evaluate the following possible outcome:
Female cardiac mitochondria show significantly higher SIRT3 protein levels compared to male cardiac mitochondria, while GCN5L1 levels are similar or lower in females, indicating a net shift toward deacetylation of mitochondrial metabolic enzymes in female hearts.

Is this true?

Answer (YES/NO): NO